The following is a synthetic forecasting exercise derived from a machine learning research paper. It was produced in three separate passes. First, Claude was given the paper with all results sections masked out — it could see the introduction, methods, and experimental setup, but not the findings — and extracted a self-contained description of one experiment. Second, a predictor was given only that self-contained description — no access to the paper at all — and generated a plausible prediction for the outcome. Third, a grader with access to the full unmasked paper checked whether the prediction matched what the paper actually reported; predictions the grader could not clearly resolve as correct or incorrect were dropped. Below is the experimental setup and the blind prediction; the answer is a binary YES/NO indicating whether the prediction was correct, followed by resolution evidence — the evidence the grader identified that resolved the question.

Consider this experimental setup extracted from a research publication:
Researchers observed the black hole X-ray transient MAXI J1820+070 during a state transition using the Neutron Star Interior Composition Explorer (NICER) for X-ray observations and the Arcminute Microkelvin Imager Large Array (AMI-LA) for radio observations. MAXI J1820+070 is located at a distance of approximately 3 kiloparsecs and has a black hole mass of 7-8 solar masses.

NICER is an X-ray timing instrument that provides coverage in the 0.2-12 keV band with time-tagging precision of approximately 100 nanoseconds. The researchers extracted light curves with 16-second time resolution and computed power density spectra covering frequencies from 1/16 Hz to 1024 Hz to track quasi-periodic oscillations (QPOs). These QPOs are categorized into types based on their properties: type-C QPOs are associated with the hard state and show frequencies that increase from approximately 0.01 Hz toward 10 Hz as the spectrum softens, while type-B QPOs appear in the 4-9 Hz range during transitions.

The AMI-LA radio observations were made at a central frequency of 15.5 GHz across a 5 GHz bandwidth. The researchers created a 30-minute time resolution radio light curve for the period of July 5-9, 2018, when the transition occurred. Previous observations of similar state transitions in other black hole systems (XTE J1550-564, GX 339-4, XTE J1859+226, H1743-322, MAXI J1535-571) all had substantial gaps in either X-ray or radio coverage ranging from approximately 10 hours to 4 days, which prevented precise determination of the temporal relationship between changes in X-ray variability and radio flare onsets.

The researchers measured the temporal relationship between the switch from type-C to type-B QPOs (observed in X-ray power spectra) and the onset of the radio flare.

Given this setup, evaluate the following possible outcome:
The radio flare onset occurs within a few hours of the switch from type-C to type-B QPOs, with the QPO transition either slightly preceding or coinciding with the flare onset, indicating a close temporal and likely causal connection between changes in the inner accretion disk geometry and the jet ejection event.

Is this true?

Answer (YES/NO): YES